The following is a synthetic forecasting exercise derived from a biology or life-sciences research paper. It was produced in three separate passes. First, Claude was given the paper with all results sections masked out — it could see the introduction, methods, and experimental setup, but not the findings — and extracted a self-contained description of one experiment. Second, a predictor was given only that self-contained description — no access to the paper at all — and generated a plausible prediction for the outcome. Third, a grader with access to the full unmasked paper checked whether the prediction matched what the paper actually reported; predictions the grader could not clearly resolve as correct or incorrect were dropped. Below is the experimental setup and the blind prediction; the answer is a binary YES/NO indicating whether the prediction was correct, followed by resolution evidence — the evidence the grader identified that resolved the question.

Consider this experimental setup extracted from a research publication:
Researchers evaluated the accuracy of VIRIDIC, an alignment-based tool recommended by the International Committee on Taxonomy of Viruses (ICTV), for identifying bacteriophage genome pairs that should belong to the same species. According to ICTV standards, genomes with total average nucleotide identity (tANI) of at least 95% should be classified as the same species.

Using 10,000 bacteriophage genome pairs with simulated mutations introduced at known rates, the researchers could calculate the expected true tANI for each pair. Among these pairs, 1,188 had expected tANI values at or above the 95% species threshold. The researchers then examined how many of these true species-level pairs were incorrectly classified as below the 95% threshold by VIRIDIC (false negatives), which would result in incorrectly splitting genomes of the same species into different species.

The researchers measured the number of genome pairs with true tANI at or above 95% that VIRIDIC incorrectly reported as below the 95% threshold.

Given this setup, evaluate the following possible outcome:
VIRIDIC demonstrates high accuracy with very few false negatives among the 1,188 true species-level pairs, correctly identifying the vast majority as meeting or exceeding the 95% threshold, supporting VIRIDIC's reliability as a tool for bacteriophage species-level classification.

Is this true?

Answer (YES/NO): NO